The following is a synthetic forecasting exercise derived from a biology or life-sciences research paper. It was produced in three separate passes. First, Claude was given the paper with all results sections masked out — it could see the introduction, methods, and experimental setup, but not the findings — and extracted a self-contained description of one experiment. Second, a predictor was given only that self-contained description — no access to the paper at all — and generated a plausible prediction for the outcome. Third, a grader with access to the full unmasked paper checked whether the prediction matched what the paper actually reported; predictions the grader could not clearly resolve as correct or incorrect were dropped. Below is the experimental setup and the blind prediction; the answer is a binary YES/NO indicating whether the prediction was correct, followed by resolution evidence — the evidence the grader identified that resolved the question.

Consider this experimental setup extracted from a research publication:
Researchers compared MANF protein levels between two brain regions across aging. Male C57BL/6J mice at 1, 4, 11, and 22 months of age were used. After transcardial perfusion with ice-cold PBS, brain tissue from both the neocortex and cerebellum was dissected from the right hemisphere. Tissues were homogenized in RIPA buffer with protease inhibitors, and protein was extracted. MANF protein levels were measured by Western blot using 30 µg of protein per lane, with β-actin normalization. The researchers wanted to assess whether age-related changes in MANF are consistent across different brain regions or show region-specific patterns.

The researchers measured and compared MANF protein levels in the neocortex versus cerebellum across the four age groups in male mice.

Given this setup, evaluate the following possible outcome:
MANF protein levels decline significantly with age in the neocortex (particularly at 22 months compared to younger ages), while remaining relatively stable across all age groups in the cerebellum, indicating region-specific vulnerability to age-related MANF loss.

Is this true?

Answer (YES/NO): NO